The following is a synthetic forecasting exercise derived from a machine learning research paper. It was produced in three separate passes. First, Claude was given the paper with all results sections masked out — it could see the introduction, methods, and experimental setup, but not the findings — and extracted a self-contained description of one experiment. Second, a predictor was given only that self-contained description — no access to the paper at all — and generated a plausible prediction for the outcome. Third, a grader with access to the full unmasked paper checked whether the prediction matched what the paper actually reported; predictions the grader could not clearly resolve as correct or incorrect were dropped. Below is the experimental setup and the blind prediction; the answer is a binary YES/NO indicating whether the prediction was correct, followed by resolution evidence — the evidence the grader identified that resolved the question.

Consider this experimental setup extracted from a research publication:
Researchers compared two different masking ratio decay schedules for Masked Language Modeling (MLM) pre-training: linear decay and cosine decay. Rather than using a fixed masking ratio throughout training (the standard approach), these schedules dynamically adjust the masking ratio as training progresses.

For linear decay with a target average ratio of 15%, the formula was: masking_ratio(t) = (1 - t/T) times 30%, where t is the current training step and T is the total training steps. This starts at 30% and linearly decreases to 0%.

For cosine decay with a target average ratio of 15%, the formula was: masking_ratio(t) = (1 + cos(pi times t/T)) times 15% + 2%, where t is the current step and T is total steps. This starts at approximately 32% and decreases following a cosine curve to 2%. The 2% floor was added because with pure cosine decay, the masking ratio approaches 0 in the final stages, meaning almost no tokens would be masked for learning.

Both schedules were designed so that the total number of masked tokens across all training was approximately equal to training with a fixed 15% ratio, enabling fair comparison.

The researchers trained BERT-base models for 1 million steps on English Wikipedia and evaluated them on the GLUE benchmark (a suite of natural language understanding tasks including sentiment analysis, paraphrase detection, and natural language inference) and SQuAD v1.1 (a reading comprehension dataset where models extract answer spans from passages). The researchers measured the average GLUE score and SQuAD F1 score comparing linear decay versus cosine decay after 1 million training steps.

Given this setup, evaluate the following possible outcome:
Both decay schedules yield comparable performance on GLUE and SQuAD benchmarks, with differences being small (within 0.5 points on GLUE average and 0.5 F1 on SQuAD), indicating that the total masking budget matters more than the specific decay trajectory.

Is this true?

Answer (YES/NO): NO